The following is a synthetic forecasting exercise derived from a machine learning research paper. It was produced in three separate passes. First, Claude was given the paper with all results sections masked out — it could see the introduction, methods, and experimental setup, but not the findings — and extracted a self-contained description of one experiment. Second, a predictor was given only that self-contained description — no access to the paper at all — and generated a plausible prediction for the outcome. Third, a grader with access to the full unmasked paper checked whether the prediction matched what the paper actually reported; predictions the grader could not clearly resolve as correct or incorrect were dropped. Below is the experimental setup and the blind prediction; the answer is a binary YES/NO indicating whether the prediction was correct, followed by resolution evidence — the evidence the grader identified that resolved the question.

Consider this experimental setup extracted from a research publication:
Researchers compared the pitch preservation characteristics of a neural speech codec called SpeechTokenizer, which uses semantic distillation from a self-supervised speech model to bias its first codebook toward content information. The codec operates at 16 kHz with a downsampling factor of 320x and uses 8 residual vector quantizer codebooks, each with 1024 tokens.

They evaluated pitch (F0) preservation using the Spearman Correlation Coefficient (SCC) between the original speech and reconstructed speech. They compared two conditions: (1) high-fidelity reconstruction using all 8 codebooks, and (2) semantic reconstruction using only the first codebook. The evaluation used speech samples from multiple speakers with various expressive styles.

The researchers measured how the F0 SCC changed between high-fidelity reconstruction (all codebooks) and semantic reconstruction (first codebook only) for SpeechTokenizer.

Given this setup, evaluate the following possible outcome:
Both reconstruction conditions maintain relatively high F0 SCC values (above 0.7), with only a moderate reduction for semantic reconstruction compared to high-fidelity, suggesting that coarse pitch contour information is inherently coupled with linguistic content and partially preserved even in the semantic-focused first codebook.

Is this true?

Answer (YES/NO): NO